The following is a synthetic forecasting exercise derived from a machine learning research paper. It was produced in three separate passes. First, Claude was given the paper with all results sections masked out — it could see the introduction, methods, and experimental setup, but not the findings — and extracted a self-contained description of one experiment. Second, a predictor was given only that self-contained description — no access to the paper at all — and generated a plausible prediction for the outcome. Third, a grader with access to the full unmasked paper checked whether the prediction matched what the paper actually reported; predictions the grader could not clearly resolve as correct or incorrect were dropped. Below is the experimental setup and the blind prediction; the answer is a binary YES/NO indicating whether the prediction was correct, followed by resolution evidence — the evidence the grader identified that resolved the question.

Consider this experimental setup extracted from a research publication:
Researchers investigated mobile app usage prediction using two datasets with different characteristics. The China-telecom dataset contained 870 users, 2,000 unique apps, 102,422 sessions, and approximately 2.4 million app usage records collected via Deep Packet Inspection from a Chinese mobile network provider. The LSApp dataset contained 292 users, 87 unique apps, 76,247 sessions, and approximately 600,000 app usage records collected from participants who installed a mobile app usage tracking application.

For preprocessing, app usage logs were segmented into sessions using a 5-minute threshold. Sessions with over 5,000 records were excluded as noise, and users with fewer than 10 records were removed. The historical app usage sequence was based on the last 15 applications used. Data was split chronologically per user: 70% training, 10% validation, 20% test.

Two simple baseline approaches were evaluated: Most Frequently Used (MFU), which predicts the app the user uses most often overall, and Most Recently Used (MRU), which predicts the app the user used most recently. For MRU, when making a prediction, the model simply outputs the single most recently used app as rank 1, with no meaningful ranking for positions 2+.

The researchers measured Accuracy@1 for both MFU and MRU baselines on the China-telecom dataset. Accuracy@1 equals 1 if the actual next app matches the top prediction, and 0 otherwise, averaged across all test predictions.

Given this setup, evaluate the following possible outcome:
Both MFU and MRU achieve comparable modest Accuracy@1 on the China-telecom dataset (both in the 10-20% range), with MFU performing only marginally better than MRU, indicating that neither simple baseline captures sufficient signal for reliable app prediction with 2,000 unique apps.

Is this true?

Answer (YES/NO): NO